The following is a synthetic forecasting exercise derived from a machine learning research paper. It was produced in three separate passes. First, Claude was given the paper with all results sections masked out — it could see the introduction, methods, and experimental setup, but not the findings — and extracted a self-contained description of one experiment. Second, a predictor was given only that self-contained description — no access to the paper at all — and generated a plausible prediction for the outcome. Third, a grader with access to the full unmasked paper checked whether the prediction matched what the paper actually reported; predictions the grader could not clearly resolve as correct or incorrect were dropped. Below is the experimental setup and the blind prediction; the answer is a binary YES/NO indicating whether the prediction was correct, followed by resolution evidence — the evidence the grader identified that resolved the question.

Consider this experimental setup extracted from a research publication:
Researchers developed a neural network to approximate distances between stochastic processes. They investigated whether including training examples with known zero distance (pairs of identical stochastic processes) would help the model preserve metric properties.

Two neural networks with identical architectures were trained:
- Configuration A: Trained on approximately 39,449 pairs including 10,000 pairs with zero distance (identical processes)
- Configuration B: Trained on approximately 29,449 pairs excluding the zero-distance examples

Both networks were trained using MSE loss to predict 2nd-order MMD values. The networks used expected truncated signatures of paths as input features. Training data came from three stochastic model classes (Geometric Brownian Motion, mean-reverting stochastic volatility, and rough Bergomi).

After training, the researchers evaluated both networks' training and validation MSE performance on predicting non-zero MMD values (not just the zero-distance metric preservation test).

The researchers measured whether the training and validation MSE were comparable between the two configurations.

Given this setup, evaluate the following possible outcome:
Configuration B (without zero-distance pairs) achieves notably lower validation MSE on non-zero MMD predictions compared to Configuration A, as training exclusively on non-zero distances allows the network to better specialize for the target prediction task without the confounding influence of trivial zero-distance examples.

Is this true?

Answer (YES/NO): NO